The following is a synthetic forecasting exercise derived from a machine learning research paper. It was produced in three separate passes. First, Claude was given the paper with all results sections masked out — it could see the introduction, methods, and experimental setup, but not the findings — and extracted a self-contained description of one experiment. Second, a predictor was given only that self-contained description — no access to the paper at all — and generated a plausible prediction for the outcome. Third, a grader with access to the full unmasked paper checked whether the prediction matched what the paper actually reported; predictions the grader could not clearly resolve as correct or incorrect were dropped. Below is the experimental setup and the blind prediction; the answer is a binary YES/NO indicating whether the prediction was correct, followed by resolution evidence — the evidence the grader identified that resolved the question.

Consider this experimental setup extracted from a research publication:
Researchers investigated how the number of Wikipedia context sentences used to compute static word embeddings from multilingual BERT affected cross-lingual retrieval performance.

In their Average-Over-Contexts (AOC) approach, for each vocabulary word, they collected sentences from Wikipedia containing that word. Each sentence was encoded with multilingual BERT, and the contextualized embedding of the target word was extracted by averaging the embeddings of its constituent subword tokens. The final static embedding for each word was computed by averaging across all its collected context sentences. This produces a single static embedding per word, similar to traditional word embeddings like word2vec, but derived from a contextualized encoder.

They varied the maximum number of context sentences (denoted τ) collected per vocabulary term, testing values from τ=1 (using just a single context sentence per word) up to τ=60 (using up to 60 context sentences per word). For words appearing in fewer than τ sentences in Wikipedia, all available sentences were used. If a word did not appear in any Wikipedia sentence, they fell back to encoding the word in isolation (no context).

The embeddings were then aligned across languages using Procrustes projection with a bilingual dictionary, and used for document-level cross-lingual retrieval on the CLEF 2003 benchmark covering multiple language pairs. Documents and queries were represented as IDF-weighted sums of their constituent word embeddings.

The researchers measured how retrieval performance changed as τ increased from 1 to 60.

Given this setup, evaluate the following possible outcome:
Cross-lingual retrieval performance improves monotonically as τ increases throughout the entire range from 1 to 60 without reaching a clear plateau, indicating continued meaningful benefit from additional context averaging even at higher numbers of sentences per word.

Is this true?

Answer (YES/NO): NO